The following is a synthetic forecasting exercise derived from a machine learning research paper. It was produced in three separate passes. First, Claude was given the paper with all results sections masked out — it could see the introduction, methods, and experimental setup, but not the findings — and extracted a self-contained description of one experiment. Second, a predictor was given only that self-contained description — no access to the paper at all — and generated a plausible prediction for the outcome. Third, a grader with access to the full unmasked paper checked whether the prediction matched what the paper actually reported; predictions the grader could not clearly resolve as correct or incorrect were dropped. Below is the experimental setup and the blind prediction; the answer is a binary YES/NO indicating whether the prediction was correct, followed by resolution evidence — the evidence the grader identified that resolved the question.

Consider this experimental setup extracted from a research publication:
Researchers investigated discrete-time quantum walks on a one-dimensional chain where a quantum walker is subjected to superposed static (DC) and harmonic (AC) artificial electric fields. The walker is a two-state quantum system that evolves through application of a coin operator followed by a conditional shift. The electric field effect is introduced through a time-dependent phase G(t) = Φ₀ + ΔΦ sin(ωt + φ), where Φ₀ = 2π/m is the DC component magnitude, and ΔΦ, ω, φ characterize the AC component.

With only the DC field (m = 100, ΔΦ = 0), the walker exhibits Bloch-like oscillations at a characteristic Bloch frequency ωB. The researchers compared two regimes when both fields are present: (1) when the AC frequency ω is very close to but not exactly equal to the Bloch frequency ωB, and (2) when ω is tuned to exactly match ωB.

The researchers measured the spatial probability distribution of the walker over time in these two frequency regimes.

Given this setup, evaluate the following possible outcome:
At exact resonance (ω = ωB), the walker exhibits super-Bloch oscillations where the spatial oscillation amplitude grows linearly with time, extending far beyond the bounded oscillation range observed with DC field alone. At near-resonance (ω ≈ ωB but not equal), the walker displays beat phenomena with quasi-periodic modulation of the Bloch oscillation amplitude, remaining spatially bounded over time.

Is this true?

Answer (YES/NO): NO